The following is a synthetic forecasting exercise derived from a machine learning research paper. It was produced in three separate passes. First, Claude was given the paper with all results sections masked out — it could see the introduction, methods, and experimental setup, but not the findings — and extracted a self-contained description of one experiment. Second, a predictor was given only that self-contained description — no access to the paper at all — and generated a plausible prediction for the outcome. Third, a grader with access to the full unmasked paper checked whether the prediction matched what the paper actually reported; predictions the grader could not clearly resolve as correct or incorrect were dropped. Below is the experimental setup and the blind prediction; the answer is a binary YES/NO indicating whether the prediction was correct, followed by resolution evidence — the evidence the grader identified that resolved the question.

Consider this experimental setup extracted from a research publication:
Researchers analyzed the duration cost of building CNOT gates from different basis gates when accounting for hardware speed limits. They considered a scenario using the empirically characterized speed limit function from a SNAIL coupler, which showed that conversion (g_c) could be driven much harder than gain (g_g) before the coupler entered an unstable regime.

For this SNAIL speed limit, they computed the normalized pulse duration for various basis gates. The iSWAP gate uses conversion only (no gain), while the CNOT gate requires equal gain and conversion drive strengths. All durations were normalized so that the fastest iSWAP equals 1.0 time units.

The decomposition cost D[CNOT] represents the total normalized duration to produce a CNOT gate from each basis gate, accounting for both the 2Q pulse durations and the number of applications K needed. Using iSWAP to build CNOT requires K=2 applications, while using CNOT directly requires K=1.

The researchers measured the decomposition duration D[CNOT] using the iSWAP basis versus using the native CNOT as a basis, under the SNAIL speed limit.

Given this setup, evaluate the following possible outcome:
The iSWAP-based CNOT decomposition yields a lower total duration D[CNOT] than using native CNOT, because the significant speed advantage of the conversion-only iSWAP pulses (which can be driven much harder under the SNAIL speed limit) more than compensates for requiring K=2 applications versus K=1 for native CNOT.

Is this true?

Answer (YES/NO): NO